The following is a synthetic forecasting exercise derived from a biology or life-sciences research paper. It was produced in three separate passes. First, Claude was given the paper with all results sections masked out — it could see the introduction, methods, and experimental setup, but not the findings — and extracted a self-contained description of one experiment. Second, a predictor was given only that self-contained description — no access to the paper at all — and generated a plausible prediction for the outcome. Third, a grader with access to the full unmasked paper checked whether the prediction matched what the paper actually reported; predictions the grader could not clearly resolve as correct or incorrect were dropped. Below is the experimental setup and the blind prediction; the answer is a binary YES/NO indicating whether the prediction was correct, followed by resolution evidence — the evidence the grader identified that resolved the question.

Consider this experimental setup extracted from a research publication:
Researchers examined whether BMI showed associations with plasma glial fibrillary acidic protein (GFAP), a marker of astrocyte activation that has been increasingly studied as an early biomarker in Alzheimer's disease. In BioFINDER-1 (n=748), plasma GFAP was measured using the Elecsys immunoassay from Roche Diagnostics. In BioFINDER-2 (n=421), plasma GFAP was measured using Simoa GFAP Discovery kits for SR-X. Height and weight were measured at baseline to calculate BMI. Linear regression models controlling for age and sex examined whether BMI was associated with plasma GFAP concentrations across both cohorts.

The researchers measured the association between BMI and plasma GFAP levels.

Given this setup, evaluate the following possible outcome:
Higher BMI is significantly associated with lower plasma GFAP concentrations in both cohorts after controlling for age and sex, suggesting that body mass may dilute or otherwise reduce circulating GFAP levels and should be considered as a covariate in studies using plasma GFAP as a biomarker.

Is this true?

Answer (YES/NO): NO